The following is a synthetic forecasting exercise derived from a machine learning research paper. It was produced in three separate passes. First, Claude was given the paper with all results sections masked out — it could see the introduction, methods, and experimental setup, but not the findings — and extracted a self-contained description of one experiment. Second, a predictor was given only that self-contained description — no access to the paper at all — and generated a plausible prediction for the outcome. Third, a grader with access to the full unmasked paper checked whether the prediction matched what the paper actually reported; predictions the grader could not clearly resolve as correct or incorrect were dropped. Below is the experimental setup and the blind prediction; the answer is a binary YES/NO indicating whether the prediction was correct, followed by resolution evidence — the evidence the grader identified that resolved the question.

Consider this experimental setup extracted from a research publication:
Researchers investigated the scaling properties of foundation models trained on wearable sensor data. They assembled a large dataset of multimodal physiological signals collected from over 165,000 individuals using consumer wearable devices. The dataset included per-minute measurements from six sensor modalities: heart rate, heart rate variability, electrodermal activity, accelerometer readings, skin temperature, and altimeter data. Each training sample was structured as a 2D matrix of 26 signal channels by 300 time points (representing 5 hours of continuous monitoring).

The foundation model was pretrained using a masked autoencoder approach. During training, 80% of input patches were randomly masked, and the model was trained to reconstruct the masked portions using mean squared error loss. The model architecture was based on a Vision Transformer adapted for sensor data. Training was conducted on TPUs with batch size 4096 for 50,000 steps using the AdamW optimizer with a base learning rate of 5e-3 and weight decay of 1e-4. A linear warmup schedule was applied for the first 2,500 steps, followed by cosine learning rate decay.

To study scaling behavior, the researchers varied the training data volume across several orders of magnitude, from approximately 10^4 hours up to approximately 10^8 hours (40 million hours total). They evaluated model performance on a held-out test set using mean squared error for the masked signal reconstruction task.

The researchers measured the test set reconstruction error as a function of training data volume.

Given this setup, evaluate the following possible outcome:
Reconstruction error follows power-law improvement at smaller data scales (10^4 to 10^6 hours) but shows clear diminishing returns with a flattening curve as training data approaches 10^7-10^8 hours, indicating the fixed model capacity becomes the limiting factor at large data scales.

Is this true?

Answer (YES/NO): NO